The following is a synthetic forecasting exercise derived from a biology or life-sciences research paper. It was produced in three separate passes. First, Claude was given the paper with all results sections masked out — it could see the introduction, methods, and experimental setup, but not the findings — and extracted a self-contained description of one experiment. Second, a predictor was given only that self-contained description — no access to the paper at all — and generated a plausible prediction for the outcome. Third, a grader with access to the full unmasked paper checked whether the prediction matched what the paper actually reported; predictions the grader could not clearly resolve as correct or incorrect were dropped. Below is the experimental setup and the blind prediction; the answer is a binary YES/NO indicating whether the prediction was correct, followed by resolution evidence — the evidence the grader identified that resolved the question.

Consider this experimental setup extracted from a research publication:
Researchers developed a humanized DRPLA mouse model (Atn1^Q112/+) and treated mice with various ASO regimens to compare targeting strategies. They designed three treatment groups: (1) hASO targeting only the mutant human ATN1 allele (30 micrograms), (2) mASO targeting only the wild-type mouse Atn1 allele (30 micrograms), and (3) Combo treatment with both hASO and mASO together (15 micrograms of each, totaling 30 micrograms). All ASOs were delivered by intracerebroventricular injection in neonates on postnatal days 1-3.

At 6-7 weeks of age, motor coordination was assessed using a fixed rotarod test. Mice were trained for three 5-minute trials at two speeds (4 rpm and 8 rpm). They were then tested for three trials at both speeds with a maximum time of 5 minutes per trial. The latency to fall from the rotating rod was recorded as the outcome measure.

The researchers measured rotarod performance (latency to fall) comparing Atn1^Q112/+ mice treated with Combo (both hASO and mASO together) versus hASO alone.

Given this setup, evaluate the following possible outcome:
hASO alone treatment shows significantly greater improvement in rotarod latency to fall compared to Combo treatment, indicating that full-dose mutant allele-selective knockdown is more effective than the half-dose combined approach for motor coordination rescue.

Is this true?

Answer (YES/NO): NO